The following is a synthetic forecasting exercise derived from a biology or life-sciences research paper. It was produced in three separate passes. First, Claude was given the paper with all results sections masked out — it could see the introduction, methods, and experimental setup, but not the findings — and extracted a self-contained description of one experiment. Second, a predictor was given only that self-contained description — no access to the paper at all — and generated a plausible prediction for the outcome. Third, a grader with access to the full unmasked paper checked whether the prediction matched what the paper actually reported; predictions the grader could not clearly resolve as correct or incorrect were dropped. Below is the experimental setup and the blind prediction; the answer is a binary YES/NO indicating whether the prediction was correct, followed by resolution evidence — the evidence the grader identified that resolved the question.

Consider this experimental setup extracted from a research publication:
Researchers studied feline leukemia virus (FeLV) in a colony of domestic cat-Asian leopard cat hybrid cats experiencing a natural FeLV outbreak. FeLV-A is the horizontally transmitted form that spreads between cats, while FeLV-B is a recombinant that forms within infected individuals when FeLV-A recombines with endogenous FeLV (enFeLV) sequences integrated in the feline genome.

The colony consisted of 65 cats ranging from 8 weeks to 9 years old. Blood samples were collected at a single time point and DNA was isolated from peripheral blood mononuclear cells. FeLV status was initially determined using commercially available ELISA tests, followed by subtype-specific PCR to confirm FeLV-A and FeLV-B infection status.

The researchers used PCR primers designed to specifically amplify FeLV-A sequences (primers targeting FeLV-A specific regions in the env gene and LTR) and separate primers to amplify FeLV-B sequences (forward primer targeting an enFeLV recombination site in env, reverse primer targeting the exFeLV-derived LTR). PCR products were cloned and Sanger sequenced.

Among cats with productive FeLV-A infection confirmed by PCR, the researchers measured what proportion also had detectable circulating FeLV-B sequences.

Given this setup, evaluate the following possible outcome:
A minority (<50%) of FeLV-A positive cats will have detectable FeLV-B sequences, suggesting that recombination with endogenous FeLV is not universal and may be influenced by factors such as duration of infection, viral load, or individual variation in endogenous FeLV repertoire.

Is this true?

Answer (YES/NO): NO